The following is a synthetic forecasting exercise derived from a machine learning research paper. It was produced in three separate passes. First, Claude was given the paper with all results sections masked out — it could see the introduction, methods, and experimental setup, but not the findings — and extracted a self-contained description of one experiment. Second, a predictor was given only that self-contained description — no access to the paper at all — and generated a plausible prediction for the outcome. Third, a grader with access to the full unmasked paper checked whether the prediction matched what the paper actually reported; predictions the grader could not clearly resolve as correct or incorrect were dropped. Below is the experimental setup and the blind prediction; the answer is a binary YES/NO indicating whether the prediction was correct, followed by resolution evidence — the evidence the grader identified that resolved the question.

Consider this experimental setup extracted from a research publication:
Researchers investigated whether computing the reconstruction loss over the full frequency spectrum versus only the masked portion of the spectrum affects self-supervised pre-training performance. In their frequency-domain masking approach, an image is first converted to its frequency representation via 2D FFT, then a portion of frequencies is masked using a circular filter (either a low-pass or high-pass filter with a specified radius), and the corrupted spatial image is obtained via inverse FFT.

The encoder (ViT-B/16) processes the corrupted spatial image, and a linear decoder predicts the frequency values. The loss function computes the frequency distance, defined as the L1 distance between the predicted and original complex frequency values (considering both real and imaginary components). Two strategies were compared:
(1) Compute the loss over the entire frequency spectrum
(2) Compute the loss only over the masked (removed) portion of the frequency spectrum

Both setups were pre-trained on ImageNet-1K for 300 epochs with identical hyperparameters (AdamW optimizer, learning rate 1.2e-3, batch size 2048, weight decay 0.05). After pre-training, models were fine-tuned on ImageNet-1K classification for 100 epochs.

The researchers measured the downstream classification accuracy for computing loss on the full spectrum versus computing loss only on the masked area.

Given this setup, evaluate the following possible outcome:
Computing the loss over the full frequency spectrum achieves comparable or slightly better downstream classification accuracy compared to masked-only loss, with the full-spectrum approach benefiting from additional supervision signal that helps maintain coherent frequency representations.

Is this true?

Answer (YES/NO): NO